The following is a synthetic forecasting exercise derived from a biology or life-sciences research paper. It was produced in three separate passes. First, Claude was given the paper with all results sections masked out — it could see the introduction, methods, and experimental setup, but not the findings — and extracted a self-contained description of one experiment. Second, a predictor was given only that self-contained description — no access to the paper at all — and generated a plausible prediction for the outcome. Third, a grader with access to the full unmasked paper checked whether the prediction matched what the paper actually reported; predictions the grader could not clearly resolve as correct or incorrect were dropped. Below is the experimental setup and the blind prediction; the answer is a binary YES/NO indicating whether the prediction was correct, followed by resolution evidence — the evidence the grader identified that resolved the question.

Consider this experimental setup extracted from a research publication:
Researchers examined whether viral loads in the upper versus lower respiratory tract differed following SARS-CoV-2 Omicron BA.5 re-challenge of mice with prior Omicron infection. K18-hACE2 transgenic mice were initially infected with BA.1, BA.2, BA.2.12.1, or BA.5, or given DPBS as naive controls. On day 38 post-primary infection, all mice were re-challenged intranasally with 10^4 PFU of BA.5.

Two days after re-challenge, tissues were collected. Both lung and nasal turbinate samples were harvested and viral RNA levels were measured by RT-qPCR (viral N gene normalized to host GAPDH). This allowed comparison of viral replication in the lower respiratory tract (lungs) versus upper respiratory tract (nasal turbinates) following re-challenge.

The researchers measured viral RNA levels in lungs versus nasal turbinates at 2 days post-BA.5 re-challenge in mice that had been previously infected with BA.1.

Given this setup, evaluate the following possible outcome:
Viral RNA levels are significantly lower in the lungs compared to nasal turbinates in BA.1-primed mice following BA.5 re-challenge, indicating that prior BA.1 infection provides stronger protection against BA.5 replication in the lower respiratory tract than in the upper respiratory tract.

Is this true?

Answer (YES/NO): YES